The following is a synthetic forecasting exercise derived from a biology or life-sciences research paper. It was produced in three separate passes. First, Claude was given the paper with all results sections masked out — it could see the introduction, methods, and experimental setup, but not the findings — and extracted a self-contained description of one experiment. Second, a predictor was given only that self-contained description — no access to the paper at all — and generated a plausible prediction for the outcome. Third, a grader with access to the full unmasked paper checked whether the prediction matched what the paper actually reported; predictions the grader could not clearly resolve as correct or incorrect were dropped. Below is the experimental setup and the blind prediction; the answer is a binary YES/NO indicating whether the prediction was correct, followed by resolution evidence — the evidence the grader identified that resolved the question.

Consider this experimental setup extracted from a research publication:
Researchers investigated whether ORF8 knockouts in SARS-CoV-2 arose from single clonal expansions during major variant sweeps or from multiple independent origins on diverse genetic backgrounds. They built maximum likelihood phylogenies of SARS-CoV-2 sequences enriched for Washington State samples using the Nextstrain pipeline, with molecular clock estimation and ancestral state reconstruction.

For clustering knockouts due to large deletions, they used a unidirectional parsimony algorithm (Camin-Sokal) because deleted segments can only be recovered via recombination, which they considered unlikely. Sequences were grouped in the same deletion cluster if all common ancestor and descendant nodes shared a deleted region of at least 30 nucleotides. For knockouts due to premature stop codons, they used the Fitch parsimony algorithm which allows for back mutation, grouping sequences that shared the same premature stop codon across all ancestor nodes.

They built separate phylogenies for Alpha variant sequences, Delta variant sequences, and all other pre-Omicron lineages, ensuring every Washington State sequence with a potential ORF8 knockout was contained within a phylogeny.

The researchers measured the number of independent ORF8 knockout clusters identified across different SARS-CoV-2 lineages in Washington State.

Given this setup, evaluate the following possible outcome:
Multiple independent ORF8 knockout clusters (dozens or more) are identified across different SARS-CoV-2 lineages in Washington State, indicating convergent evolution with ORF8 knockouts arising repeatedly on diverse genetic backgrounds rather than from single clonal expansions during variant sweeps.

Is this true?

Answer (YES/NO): YES